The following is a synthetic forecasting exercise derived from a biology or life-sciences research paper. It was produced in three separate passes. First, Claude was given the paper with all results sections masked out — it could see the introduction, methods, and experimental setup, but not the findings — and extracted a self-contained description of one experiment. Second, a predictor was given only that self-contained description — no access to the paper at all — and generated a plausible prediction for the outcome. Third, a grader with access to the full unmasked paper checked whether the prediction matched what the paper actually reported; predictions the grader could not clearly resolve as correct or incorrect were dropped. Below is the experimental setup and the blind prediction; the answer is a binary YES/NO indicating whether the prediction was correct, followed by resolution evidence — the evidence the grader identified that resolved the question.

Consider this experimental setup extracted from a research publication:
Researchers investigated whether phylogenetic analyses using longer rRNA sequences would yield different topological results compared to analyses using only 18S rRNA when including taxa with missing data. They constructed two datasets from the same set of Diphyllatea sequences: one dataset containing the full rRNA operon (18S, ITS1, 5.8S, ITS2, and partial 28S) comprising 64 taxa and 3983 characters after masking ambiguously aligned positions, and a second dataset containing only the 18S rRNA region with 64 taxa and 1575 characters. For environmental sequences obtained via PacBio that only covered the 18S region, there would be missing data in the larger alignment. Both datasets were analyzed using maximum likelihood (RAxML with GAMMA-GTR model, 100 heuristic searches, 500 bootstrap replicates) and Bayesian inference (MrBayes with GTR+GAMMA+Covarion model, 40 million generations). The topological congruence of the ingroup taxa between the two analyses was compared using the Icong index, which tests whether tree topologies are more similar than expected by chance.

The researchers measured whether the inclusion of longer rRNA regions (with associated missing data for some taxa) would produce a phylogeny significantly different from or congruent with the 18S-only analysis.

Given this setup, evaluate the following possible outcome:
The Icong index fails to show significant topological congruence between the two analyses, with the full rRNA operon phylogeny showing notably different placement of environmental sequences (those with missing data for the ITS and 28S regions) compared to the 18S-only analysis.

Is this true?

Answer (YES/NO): NO